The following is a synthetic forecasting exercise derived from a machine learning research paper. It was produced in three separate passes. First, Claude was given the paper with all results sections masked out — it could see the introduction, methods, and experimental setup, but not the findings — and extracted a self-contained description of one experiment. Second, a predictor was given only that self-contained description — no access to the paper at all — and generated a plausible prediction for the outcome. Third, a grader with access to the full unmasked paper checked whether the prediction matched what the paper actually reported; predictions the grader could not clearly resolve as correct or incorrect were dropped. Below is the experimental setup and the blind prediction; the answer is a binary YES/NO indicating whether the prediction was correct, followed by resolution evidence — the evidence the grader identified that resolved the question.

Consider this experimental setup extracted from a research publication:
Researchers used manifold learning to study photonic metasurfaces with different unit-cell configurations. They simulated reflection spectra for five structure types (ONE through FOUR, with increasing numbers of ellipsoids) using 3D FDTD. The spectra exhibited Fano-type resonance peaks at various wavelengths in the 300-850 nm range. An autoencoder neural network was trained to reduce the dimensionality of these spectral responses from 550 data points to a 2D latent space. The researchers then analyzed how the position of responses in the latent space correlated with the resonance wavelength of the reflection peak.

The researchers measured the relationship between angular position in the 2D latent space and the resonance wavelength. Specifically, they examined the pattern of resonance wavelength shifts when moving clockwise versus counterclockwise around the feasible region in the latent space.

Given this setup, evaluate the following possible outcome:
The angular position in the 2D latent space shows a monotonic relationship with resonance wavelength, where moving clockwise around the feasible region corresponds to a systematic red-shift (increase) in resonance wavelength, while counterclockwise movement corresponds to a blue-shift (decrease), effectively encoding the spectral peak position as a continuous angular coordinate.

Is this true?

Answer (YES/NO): YES